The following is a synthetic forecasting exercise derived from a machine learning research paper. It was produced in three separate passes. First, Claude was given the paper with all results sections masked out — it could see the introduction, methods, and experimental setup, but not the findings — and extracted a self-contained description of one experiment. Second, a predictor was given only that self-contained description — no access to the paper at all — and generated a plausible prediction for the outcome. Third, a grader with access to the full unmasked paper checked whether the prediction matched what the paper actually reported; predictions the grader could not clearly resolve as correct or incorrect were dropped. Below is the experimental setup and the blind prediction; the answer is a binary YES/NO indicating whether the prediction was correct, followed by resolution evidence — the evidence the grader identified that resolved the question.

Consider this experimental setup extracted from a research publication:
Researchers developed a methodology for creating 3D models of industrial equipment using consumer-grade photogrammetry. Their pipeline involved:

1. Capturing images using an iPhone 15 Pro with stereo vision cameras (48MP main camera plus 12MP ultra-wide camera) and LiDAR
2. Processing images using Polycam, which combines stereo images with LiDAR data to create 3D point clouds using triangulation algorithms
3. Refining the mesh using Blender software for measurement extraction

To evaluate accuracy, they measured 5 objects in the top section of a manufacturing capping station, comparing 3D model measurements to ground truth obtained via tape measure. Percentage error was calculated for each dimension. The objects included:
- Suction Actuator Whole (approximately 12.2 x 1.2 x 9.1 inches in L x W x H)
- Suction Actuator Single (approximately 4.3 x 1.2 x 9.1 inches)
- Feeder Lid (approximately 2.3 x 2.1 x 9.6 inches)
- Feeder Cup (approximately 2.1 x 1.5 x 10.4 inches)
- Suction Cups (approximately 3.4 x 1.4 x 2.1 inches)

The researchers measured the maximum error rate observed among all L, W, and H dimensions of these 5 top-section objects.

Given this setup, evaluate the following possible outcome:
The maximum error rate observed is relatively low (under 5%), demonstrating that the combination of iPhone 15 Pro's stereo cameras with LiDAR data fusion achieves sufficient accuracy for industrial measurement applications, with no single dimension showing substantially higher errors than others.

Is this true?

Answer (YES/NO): NO